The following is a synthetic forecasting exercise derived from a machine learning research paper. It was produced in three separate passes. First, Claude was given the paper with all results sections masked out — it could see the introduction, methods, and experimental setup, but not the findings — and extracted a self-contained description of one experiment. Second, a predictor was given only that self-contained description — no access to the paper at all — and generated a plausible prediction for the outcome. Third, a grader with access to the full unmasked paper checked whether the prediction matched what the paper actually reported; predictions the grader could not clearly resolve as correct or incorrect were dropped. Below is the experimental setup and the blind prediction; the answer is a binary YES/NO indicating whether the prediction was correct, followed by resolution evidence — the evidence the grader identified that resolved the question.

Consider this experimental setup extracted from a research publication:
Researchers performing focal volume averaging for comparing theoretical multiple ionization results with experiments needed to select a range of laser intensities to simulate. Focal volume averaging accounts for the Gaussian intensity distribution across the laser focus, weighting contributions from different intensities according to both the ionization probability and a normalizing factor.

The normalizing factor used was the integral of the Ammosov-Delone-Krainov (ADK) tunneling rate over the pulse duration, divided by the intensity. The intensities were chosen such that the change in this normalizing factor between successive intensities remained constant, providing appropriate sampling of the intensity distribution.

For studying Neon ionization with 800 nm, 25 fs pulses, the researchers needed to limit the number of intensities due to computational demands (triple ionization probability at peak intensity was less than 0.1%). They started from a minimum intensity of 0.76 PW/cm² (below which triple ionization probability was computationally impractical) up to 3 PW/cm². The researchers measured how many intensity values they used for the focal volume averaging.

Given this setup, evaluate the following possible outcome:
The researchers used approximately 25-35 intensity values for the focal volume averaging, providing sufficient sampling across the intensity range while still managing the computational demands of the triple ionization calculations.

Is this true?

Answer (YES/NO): NO